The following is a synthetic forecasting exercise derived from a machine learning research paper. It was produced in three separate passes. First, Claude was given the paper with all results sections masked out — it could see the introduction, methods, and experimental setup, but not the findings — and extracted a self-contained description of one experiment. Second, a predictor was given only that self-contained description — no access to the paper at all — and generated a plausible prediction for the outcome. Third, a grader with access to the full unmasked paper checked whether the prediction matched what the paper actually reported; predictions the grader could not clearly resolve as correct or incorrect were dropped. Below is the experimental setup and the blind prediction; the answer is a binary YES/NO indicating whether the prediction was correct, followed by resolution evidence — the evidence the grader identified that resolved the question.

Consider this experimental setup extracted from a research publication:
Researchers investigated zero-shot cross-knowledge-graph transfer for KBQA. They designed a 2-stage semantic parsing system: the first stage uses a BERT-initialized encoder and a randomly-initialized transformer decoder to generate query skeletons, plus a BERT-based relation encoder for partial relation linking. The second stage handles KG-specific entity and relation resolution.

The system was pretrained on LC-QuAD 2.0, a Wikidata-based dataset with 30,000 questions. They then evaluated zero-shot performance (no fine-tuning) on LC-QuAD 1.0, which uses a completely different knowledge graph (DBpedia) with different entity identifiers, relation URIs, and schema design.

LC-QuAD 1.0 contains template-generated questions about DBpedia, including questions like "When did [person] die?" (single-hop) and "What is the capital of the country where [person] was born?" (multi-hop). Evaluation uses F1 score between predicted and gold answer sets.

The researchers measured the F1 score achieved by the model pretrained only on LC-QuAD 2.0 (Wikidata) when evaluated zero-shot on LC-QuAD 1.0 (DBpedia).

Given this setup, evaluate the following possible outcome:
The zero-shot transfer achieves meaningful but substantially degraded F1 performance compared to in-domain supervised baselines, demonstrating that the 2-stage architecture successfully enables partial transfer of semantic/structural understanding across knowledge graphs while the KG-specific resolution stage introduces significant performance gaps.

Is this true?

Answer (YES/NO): YES